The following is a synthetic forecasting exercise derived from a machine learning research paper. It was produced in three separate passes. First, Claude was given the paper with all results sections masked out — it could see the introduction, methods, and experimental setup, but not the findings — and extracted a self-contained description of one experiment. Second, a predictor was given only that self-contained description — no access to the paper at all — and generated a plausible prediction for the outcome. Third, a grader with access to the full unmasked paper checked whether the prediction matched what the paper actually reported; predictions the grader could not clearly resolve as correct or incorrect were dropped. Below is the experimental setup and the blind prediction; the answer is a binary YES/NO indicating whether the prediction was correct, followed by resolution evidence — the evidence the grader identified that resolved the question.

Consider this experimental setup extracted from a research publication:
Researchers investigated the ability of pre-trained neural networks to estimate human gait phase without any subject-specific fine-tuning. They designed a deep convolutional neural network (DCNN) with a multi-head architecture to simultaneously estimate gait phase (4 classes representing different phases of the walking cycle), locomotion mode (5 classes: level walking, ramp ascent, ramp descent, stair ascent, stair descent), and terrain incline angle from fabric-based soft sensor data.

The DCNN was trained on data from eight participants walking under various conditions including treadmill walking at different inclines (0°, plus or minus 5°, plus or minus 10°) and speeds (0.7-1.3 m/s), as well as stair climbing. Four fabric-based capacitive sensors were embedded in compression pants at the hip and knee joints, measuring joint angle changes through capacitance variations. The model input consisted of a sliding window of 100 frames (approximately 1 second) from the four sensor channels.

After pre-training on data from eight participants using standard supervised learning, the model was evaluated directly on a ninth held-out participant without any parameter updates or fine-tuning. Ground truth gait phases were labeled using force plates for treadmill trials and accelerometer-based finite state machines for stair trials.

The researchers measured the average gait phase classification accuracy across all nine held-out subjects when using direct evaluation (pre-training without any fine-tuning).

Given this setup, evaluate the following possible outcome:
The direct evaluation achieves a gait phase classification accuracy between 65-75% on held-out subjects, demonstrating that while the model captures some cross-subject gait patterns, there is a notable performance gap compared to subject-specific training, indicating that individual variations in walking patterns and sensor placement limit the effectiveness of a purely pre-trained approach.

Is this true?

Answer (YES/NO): NO